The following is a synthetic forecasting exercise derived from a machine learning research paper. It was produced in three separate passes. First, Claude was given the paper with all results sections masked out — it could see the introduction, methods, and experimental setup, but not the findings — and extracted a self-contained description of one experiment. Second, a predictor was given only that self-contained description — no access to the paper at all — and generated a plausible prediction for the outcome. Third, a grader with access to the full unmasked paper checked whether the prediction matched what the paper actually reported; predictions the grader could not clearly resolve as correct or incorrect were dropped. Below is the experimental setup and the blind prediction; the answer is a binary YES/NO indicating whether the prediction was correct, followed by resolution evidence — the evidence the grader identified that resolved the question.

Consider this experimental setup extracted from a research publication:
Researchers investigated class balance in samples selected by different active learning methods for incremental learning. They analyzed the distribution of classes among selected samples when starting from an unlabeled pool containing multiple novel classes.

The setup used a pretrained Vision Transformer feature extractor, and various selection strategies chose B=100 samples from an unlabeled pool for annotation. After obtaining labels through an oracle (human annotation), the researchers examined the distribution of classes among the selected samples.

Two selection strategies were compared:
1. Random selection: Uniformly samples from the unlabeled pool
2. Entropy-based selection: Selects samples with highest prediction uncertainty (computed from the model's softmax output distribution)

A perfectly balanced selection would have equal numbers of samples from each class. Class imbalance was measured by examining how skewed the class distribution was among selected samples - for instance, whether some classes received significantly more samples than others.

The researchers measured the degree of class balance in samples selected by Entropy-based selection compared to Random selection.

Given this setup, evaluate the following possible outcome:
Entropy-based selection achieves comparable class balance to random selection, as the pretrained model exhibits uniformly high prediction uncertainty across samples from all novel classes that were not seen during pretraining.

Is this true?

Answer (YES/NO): NO